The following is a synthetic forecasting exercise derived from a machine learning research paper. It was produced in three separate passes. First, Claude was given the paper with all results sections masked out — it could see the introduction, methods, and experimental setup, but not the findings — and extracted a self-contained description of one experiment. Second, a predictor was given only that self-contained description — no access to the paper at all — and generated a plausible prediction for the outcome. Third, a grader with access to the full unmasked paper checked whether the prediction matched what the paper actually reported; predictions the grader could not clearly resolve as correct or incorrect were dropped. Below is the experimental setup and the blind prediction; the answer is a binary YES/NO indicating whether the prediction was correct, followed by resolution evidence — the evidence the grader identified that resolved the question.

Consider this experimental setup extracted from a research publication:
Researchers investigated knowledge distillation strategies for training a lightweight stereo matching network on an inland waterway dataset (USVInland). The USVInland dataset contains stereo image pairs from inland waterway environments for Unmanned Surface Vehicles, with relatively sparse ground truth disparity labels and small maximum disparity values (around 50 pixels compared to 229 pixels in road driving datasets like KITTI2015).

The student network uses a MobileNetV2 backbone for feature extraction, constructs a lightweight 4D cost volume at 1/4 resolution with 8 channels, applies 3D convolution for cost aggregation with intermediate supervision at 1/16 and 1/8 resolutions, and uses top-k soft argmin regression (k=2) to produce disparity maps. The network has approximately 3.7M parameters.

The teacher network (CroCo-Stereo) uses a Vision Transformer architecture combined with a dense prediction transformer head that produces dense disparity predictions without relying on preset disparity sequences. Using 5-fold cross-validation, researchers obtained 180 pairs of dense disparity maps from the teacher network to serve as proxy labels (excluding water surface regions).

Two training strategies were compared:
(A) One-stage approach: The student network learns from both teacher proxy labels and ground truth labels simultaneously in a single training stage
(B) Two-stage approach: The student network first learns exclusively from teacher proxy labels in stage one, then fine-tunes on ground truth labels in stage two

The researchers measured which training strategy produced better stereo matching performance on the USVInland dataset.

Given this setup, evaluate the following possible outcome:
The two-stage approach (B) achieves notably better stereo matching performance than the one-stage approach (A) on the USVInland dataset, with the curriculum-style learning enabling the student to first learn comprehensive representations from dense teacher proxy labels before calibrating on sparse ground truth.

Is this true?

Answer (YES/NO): YES